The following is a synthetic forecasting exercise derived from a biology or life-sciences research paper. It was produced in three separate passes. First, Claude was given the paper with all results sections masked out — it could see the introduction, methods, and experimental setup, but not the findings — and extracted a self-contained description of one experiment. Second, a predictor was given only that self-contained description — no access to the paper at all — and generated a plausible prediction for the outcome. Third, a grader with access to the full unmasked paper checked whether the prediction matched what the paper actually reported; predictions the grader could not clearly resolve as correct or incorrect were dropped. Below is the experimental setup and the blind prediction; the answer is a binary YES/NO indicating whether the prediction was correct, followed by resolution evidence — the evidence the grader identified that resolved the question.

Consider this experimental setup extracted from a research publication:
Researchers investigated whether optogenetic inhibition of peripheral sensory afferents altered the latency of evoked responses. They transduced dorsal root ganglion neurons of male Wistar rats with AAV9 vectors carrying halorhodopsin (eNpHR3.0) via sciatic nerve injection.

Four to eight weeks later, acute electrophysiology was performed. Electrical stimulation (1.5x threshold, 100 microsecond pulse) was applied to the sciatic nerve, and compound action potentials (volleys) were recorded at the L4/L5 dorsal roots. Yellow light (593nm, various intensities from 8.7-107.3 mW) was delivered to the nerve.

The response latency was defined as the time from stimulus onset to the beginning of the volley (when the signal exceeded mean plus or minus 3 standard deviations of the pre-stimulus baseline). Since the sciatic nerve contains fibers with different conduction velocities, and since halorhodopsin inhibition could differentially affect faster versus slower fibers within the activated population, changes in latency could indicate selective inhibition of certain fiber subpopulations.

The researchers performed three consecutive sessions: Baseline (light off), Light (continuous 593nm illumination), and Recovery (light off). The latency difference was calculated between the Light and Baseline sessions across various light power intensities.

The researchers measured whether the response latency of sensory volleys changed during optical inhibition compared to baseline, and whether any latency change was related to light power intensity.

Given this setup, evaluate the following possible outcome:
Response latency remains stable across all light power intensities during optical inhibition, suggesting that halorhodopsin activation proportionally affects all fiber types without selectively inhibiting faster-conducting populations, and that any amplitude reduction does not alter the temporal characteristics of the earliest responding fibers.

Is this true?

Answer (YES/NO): NO